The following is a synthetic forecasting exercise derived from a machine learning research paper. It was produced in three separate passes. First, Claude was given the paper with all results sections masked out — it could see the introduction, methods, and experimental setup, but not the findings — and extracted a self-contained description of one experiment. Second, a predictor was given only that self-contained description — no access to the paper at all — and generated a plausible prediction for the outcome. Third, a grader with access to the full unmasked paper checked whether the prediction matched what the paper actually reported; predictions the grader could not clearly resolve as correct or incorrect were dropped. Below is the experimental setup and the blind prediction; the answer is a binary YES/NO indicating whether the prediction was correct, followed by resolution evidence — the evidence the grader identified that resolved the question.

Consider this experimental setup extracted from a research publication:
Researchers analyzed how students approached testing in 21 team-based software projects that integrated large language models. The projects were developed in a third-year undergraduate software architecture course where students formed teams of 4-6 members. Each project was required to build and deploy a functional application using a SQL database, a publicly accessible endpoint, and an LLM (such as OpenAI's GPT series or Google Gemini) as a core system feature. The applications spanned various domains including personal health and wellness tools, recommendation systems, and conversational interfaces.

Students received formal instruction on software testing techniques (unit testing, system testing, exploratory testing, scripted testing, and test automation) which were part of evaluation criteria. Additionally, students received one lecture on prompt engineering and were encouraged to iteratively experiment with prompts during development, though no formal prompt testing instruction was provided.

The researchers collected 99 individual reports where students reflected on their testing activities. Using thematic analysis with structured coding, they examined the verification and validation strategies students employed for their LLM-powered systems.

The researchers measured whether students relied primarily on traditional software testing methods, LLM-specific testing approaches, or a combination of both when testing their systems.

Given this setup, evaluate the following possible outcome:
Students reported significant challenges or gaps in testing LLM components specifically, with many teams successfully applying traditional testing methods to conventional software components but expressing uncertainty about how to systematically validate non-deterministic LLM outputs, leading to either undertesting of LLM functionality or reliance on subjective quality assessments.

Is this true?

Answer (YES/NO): YES